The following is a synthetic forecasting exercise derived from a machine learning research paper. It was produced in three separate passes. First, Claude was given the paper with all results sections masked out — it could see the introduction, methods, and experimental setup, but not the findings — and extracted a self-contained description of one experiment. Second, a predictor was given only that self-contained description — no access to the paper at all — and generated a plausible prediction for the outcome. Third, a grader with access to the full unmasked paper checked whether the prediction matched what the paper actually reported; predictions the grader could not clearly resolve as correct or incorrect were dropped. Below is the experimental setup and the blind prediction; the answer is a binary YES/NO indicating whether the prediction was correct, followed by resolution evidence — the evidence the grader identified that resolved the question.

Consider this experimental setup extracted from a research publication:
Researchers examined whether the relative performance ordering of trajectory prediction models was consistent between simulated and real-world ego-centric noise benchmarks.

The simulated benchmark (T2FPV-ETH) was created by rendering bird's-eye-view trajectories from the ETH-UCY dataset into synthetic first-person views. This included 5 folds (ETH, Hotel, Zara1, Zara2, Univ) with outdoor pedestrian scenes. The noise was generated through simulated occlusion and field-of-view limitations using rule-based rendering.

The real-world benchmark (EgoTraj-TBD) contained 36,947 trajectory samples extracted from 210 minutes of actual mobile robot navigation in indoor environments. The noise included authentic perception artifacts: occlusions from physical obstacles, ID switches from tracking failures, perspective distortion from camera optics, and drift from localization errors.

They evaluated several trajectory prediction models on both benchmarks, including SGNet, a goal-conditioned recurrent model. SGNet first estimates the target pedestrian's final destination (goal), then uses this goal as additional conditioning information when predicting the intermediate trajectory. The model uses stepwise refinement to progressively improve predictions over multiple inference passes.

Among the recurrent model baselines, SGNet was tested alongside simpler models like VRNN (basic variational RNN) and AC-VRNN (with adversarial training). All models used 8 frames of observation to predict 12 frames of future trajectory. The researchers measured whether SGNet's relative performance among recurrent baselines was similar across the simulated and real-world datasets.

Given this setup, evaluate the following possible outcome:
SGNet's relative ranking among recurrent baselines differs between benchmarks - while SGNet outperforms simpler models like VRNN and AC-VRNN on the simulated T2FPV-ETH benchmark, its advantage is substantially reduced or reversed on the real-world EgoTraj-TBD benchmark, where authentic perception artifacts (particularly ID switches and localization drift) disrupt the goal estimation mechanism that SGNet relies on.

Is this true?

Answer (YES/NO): NO